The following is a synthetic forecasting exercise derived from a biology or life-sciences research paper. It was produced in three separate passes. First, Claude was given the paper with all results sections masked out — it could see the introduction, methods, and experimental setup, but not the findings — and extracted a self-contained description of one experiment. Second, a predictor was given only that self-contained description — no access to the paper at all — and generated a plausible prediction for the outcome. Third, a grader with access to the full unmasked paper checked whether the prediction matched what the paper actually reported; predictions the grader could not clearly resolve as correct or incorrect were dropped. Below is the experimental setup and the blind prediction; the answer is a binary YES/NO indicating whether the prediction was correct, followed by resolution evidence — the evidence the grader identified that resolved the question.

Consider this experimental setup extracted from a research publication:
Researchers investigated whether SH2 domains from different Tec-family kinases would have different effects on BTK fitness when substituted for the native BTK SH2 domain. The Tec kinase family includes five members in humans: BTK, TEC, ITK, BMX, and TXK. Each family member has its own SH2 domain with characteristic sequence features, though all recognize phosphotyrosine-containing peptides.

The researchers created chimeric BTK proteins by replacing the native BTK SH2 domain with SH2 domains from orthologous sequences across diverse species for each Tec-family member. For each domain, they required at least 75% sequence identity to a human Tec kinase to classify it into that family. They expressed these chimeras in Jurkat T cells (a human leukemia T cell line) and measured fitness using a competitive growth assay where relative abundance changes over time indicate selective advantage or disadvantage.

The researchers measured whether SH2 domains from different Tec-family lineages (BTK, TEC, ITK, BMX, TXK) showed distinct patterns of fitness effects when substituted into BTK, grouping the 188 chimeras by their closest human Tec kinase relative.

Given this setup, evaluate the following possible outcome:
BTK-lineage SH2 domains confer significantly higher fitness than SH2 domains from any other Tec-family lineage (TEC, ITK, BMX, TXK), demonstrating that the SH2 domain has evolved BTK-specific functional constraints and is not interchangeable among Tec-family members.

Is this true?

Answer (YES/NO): NO